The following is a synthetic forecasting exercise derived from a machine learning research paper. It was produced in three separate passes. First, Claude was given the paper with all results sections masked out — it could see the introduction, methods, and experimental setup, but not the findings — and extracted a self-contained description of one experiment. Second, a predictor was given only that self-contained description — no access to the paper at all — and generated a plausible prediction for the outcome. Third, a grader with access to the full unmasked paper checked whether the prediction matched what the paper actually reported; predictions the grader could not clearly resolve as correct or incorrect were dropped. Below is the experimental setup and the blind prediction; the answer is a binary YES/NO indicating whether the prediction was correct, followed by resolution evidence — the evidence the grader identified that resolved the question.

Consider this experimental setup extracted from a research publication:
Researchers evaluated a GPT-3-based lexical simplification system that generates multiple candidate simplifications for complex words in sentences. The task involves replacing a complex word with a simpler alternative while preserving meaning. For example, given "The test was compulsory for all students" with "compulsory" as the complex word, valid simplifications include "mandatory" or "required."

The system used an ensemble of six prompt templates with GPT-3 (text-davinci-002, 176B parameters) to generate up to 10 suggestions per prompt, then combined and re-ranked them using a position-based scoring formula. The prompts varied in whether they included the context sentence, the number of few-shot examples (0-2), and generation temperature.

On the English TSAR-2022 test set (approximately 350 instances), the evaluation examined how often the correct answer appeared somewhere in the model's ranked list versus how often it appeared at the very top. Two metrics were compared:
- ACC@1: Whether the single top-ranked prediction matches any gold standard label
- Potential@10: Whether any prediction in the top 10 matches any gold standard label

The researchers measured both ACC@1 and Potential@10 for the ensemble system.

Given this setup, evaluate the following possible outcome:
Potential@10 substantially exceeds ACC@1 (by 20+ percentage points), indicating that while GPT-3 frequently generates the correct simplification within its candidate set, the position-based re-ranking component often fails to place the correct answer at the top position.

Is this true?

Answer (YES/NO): NO